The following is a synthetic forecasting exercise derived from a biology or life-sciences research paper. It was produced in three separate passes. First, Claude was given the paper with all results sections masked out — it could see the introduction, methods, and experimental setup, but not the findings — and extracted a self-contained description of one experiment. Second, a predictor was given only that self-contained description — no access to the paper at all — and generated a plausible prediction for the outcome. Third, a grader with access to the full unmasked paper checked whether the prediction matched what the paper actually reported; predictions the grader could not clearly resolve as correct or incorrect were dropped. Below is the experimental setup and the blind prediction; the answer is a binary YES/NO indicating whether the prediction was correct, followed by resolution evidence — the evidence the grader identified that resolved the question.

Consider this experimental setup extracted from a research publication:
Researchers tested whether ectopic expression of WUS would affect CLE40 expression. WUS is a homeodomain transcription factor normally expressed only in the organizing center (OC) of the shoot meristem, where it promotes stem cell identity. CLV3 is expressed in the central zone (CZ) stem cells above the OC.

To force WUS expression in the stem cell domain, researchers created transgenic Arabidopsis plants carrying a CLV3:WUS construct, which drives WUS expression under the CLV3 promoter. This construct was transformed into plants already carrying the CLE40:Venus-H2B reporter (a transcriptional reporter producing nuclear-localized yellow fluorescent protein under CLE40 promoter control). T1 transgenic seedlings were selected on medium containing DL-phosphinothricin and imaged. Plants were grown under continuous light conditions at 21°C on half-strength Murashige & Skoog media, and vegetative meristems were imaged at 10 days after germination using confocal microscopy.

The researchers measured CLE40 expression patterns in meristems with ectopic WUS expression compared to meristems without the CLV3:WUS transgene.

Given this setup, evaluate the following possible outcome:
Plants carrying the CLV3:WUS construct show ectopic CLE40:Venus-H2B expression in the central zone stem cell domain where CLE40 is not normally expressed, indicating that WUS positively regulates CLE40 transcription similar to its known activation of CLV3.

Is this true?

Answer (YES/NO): NO